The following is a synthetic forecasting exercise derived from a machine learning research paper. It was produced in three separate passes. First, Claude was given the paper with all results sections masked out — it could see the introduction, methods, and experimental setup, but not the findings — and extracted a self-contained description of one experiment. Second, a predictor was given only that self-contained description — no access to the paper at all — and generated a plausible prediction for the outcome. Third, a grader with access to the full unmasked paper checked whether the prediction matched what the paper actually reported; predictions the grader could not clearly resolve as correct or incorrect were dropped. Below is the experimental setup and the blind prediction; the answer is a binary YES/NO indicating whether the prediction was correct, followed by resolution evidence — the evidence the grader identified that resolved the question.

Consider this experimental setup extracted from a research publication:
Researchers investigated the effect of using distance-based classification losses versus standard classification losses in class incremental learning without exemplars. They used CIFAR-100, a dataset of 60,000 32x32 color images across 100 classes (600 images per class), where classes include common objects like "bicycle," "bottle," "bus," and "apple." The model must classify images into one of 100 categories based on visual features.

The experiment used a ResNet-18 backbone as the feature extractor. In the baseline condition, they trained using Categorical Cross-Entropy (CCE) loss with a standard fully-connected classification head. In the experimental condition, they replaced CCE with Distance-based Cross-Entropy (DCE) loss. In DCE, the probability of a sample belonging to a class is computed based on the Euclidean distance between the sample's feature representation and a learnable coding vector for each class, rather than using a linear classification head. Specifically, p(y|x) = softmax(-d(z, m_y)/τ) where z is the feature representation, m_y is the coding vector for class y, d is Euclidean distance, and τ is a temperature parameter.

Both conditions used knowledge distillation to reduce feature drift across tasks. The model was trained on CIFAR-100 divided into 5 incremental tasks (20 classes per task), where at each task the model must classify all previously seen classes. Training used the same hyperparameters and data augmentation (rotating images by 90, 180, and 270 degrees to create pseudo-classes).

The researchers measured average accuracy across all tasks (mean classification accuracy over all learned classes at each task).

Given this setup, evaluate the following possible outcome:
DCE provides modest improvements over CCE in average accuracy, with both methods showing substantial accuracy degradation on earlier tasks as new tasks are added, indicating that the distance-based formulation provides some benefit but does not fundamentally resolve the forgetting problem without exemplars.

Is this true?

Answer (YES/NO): NO